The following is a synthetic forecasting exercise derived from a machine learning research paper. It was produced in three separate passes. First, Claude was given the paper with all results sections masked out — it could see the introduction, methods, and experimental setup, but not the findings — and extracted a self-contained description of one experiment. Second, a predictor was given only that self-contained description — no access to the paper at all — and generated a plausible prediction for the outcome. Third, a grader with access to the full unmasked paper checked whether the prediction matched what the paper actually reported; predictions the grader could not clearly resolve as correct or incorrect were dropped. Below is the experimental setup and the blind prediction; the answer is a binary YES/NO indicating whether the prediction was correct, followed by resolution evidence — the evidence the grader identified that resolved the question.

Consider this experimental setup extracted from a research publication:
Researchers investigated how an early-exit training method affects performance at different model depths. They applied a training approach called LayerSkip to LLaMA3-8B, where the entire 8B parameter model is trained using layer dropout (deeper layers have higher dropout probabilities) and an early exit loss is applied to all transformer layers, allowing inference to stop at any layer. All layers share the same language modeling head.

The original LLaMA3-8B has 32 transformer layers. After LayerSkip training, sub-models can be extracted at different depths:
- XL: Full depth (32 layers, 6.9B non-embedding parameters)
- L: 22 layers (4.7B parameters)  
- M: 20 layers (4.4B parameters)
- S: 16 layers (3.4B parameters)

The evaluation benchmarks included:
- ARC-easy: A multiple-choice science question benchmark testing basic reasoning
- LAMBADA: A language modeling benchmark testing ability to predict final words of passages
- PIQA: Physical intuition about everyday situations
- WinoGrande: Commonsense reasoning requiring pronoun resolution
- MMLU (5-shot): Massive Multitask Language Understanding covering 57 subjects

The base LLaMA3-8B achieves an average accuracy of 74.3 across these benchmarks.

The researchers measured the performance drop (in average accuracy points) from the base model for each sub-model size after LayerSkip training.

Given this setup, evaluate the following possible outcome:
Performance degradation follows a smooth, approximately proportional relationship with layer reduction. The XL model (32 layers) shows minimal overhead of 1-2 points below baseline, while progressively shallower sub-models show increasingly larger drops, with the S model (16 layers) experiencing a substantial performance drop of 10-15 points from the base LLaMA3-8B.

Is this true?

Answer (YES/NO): NO